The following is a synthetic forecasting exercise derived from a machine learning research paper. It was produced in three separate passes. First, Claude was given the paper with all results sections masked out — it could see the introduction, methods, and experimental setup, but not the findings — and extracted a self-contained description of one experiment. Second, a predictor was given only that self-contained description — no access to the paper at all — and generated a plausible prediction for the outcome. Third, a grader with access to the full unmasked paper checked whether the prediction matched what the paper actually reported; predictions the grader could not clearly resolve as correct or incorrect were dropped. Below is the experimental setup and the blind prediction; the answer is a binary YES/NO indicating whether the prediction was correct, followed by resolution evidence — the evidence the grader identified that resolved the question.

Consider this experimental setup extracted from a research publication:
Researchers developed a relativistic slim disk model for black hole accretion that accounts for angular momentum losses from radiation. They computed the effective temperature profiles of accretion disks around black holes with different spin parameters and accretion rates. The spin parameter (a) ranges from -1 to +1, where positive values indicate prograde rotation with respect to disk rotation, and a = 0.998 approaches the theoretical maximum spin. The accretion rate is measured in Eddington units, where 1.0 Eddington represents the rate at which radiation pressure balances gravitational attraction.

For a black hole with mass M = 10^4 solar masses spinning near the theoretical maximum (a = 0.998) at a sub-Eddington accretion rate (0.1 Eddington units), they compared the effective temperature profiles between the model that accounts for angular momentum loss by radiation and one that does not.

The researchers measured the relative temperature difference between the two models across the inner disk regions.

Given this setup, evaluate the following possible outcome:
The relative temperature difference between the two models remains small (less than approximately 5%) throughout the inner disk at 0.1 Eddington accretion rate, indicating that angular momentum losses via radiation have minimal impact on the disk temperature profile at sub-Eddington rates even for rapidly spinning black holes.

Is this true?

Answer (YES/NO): NO